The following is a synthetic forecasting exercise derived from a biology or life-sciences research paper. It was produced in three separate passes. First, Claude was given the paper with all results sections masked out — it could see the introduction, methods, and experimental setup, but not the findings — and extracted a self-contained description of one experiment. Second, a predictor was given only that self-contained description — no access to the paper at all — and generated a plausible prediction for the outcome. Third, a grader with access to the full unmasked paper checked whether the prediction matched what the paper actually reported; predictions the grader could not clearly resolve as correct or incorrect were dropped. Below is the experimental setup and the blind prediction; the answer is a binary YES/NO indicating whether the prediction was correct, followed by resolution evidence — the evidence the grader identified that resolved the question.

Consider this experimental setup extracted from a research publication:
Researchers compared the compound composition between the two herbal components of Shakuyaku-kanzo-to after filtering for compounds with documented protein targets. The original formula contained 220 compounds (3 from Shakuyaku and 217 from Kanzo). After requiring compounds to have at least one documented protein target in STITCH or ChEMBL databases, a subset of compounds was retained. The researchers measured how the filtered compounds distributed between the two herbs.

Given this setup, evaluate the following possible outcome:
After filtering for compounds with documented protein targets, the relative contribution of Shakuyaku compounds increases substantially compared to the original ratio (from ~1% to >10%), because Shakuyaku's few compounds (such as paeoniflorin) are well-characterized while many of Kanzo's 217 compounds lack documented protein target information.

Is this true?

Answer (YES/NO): NO